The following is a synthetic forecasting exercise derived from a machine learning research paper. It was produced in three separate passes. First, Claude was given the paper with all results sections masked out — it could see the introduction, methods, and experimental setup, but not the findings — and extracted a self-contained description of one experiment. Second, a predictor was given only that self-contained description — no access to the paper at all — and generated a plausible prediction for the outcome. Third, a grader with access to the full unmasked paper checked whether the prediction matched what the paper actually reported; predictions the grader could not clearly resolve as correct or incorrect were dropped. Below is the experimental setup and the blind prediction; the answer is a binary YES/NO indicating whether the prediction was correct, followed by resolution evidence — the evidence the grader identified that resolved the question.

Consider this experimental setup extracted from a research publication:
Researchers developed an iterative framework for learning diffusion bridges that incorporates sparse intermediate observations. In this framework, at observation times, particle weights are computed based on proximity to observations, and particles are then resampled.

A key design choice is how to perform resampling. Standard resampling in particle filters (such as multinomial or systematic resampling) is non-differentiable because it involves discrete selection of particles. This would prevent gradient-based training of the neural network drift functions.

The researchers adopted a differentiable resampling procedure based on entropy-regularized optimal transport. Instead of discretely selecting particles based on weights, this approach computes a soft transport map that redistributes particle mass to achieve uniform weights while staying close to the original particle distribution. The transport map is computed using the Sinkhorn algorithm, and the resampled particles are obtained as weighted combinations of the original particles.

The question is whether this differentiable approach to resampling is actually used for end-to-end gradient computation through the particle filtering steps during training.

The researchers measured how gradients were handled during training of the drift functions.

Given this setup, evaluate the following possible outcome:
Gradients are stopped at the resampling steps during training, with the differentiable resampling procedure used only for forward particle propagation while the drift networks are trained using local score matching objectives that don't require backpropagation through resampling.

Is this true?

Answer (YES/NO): NO